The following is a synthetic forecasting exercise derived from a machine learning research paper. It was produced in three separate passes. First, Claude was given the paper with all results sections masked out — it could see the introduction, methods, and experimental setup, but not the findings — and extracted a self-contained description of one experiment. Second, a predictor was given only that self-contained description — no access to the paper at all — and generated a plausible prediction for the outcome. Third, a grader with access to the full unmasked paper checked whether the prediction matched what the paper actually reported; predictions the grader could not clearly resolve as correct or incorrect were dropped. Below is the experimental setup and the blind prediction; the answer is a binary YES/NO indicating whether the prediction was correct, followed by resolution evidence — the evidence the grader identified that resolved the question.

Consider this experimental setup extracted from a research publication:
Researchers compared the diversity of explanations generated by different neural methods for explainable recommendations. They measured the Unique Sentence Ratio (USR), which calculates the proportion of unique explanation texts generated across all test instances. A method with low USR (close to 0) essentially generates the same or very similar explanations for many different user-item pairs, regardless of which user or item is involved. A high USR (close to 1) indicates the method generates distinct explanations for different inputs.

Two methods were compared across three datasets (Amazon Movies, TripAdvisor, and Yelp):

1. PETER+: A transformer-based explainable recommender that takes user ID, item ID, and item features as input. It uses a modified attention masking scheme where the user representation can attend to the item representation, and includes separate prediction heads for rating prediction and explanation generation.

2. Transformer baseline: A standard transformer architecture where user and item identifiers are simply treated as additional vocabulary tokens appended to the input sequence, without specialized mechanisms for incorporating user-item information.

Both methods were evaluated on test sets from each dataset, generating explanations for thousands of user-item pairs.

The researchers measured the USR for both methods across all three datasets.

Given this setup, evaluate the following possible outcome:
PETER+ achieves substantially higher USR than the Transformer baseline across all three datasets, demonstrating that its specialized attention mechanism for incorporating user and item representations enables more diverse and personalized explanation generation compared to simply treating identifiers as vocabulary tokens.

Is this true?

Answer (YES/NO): YES